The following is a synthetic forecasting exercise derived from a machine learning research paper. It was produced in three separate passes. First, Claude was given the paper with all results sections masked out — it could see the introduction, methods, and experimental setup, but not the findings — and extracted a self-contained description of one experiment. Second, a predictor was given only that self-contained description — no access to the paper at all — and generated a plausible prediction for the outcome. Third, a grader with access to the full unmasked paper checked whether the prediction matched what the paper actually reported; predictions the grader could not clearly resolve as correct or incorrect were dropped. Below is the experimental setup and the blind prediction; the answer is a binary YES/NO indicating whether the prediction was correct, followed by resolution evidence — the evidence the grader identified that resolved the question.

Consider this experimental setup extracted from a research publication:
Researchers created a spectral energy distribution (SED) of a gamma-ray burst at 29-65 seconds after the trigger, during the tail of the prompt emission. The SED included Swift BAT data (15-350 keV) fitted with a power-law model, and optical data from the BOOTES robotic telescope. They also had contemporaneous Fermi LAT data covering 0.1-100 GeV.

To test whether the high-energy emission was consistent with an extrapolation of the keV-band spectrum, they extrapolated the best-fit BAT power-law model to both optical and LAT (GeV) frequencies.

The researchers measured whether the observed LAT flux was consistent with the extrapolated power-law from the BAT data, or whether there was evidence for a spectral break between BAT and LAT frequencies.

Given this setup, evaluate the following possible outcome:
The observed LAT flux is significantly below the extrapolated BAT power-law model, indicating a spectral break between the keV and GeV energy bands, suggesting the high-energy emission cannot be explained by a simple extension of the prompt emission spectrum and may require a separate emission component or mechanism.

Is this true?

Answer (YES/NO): YES